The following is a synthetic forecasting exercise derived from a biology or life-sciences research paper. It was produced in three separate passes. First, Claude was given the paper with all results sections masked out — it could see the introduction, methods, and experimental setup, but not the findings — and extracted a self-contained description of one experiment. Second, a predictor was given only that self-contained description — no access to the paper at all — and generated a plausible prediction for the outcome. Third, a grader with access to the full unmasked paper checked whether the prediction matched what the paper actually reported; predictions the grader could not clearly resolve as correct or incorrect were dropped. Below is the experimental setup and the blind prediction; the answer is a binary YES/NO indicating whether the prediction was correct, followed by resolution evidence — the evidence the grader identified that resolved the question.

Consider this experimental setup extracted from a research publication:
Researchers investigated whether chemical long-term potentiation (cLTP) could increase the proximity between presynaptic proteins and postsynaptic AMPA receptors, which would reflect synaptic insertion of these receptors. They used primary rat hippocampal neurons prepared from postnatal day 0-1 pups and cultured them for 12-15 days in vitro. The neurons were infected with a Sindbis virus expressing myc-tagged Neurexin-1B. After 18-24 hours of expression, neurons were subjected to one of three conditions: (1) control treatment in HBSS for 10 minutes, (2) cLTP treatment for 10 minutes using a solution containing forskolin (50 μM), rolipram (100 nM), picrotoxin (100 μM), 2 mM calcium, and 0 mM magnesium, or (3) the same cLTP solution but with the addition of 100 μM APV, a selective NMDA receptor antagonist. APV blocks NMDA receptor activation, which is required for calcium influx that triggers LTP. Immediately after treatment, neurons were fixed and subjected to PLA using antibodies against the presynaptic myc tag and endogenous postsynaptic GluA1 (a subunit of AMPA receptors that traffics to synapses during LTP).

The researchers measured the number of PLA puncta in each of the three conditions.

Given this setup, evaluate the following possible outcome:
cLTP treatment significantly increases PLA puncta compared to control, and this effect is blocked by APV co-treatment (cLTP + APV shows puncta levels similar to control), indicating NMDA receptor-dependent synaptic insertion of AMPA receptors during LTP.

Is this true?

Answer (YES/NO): YES